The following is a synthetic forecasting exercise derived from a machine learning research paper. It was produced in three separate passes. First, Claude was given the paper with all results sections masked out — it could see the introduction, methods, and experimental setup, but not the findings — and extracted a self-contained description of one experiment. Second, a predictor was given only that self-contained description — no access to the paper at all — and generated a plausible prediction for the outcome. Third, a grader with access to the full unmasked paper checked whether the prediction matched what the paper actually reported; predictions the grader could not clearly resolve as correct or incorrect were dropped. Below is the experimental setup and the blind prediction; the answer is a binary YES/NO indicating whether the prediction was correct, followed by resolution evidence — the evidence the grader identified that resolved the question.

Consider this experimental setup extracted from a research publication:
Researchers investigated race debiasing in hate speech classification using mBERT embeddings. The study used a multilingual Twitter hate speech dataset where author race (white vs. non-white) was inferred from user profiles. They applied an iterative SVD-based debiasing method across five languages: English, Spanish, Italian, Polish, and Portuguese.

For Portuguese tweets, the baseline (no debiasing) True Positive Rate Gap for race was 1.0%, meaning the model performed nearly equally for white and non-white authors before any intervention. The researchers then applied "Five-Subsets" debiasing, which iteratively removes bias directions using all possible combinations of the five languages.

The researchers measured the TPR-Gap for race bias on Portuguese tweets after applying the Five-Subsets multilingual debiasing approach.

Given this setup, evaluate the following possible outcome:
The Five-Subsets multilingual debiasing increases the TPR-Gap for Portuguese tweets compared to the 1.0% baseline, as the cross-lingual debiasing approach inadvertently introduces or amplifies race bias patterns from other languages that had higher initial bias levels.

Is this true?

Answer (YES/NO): YES